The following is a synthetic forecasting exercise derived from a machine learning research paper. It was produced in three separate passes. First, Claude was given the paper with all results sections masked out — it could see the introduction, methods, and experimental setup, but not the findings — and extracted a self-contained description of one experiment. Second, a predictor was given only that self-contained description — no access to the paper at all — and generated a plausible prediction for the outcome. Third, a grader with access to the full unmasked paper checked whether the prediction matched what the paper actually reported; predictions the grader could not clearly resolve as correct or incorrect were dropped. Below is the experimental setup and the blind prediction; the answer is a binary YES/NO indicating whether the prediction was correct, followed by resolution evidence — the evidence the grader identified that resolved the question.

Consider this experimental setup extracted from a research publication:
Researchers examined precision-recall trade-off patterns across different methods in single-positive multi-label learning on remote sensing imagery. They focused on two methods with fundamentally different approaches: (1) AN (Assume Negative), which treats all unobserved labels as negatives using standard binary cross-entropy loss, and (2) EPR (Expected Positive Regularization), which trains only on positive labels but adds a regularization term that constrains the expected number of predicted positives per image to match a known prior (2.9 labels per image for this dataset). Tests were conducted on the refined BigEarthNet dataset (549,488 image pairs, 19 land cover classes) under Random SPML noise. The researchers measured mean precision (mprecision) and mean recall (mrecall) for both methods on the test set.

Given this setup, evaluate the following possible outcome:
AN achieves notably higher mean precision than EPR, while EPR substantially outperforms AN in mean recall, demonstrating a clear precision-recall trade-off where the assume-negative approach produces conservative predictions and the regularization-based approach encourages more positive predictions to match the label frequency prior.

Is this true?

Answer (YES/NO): YES